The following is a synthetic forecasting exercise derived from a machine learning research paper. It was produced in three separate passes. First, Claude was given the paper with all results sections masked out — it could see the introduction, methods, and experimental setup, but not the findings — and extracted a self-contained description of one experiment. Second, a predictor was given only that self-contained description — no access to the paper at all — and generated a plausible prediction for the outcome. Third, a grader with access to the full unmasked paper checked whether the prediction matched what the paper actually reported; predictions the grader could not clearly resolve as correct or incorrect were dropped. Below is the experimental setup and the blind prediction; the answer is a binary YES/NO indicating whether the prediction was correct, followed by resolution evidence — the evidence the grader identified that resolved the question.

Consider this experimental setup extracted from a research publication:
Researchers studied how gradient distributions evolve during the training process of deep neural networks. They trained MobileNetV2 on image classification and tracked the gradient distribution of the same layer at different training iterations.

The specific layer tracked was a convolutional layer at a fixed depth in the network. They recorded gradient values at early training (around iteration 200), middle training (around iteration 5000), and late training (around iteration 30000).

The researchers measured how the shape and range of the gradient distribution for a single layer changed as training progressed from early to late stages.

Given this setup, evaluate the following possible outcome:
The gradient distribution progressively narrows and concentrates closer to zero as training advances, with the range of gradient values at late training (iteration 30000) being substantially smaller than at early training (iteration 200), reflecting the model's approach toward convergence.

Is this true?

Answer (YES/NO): YES